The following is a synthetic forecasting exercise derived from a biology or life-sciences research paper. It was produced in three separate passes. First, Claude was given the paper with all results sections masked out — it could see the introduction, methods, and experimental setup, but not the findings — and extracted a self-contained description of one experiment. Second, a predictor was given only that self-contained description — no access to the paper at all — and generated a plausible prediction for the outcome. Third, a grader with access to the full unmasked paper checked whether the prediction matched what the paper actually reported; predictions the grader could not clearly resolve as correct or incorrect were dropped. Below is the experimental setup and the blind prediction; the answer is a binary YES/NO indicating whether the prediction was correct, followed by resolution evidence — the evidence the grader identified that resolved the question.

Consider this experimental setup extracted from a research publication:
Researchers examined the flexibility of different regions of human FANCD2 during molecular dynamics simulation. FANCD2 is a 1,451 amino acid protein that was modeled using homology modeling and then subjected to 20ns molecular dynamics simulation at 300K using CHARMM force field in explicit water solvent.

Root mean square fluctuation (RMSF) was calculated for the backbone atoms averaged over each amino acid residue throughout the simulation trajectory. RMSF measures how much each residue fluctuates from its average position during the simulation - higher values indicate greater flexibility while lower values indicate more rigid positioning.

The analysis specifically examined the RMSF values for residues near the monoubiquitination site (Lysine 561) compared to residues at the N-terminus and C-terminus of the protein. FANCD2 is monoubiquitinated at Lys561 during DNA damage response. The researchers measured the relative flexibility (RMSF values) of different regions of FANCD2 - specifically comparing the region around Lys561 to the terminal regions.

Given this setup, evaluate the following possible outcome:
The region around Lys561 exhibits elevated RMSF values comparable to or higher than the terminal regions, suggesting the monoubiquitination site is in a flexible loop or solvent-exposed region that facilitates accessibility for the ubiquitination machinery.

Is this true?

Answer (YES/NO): NO